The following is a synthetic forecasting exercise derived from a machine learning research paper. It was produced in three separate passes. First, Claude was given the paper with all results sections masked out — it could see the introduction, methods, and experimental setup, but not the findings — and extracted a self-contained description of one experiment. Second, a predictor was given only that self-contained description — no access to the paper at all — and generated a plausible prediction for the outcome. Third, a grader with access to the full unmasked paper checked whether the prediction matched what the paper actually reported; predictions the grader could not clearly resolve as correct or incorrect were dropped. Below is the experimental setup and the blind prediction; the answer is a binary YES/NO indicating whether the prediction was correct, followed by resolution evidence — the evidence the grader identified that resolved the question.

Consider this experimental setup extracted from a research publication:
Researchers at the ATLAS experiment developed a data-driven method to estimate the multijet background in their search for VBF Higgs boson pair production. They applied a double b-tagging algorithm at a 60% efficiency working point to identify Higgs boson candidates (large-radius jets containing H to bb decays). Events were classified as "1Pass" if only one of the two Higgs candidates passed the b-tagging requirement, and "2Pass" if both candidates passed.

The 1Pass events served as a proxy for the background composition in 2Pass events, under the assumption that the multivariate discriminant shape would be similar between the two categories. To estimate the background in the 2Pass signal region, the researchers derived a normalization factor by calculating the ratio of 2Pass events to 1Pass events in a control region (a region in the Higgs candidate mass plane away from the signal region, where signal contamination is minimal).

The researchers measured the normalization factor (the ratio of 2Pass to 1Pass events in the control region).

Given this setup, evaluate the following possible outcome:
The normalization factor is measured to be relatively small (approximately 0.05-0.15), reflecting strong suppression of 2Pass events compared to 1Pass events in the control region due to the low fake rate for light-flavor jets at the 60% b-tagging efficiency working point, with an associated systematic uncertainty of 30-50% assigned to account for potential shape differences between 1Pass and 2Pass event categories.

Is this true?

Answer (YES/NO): NO